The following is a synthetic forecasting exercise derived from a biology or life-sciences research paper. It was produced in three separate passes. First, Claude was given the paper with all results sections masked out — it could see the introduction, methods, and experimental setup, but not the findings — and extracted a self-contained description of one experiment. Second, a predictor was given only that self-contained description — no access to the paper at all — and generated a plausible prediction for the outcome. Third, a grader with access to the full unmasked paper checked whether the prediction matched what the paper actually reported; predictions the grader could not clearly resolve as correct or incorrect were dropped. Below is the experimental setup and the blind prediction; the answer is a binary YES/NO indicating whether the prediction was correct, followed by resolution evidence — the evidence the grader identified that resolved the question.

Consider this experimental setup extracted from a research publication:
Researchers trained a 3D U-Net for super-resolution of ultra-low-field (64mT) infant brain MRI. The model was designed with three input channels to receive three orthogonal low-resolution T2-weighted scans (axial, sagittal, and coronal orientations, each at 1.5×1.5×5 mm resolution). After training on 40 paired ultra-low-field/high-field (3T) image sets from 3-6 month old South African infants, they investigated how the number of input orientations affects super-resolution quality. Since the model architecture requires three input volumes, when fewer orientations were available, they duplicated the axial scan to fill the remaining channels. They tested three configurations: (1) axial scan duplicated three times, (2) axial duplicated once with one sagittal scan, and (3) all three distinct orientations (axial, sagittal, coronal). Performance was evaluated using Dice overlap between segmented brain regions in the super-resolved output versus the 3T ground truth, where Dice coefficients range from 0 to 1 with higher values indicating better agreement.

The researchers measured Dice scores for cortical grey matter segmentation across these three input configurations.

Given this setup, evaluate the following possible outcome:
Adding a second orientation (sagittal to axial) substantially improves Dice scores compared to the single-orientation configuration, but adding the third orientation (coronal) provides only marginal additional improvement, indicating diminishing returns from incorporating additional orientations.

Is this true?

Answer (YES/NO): NO